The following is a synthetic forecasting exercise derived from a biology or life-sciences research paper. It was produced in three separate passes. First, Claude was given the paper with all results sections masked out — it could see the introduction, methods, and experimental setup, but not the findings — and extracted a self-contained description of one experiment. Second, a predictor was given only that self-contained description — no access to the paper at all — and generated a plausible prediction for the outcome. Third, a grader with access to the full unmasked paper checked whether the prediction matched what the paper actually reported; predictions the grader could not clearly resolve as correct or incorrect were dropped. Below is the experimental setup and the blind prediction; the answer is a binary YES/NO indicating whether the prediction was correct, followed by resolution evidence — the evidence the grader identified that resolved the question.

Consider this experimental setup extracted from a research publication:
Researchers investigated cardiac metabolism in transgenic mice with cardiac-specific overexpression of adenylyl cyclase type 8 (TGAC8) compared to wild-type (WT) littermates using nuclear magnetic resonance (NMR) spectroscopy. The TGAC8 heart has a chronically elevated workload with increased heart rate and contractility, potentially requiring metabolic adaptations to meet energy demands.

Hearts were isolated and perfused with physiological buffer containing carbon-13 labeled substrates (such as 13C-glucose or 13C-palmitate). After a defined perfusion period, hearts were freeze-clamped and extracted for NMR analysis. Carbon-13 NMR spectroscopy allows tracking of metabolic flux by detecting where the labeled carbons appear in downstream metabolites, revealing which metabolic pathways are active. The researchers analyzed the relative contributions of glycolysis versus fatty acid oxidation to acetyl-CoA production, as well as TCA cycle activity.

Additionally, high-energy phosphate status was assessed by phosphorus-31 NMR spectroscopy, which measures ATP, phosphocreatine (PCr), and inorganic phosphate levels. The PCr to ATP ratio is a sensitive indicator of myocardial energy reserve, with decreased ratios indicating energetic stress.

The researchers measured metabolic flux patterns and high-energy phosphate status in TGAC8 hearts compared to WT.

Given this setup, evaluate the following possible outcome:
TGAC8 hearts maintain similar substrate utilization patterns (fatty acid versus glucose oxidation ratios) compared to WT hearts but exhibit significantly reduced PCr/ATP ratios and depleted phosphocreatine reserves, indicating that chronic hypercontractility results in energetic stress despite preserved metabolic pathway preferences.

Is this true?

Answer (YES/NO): NO